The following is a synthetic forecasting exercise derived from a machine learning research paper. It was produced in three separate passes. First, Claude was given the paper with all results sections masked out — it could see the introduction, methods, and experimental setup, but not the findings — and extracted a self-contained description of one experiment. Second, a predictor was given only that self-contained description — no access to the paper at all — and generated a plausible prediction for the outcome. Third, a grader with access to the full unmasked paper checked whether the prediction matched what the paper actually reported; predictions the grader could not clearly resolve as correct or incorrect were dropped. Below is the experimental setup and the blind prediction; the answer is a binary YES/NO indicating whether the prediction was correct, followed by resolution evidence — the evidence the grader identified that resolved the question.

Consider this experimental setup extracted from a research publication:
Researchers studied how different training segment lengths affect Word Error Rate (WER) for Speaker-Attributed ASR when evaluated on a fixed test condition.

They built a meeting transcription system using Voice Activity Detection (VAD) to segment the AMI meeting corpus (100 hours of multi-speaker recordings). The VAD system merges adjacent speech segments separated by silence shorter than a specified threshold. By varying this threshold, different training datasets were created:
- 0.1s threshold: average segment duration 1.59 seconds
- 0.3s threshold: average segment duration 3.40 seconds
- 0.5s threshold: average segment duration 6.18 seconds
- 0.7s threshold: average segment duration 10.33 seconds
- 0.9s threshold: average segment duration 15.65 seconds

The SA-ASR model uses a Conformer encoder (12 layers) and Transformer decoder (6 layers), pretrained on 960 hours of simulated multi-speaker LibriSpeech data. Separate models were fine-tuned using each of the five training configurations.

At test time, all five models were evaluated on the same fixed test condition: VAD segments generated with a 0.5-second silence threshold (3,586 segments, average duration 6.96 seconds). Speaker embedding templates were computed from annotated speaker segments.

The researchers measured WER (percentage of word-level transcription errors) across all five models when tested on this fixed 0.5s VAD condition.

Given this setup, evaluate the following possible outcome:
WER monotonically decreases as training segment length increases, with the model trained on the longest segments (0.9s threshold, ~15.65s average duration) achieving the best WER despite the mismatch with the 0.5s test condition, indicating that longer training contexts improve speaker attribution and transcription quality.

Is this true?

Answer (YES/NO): NO